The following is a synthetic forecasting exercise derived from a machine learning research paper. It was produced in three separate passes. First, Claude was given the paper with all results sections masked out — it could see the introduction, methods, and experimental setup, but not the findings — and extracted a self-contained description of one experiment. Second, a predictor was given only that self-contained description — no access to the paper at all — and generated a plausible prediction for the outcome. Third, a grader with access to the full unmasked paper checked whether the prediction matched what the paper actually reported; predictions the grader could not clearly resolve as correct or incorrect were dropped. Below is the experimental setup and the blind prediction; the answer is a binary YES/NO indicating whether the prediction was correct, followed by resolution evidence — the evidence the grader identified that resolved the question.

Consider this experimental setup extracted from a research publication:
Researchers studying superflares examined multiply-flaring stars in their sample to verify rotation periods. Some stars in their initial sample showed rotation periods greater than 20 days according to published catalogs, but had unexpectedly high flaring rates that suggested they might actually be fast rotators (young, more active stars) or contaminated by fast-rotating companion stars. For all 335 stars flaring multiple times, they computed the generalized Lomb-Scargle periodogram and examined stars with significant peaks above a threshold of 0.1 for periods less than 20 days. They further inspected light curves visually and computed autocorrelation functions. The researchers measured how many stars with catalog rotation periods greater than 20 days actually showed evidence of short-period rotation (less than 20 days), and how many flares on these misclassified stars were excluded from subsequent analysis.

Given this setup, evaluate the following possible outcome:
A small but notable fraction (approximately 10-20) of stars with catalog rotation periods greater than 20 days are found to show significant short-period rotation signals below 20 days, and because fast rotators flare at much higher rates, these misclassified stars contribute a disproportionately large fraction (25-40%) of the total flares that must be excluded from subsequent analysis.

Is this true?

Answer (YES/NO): NO